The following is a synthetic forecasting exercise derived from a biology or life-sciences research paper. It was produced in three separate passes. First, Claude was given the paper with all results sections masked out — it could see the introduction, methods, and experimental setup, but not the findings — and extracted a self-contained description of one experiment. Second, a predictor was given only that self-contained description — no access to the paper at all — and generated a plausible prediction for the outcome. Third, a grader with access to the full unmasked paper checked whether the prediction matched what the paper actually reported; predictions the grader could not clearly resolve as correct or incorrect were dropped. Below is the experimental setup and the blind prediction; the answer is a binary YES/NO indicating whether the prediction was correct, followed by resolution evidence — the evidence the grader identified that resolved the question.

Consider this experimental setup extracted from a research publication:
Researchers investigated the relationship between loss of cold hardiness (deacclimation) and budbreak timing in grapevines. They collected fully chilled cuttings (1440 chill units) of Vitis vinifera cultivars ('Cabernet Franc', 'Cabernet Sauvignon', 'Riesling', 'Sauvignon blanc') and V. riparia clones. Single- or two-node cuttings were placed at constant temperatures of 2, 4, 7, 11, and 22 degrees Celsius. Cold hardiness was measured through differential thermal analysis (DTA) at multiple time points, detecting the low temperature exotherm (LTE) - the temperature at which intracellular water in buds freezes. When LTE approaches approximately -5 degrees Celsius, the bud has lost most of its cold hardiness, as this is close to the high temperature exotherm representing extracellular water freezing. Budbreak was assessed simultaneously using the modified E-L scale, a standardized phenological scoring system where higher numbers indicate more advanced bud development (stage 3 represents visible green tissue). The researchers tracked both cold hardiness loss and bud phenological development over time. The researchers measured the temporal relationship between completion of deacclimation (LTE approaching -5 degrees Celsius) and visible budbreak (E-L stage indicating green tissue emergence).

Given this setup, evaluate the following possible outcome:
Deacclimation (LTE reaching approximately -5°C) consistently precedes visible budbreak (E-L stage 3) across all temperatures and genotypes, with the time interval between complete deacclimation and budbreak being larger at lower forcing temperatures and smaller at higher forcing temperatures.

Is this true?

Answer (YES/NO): YES